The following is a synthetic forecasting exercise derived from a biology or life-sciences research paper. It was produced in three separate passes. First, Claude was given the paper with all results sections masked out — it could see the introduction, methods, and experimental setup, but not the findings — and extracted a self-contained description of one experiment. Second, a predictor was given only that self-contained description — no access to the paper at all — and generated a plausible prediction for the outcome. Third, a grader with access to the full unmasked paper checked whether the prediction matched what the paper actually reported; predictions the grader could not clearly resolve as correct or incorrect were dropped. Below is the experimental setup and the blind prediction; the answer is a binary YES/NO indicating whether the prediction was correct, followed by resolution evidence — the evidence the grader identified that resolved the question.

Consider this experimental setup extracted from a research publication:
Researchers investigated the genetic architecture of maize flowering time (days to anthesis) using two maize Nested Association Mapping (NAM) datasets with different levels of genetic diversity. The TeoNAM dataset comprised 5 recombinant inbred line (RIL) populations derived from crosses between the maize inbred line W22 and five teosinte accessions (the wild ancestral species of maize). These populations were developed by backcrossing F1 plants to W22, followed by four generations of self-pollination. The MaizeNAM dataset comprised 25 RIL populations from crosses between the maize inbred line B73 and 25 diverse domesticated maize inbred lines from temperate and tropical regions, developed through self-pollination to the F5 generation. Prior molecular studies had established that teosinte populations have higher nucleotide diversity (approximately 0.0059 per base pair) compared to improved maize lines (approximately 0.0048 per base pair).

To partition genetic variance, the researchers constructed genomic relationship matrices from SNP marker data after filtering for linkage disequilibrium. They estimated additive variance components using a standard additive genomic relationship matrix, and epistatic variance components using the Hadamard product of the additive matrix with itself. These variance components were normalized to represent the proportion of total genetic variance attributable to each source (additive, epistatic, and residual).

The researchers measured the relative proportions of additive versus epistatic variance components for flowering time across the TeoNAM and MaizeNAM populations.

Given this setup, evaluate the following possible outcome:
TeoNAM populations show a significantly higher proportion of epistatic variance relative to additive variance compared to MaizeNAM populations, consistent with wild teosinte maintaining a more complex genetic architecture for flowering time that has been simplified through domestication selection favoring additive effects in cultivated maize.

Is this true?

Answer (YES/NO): YES